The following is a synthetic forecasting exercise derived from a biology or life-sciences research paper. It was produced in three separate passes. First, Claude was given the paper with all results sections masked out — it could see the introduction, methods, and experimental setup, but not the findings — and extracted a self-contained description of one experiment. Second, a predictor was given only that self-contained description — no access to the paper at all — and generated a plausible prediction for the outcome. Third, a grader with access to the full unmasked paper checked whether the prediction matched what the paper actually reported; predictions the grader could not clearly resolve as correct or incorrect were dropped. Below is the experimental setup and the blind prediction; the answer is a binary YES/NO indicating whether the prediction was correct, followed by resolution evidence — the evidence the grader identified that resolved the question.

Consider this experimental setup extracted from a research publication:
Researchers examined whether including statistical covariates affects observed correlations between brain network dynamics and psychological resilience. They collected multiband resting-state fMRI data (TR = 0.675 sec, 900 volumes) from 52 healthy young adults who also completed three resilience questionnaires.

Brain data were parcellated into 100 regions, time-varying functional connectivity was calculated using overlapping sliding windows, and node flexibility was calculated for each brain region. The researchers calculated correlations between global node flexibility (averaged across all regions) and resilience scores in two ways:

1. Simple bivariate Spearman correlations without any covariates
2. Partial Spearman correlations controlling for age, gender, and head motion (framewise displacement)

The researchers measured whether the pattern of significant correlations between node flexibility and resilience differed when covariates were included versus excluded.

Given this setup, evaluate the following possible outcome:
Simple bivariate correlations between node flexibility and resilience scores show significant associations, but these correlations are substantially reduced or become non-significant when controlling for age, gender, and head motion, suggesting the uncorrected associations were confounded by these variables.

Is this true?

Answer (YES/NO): NO